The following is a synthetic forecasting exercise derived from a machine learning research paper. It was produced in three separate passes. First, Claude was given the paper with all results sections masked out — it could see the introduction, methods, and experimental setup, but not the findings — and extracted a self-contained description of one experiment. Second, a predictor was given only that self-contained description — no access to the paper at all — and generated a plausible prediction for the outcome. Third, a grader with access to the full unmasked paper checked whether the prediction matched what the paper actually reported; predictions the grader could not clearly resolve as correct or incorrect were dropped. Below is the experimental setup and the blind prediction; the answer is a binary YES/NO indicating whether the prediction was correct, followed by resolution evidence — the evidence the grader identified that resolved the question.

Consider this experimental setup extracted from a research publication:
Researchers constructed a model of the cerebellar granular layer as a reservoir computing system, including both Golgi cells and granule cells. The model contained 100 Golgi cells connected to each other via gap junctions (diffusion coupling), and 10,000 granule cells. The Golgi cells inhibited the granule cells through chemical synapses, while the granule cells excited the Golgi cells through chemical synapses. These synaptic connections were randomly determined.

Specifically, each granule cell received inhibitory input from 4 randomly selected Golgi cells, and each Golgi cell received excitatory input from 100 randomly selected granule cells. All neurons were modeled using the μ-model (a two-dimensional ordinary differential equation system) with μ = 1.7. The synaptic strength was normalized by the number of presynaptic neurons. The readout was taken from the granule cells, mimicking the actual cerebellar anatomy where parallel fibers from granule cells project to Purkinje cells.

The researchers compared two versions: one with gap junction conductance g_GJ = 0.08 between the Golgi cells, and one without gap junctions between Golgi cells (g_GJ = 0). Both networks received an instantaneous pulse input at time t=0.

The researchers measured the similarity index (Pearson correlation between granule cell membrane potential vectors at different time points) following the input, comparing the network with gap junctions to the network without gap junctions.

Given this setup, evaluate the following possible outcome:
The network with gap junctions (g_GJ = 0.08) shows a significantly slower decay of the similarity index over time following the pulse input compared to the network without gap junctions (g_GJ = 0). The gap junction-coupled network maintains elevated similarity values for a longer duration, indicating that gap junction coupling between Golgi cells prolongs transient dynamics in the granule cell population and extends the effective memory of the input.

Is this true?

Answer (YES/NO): NO